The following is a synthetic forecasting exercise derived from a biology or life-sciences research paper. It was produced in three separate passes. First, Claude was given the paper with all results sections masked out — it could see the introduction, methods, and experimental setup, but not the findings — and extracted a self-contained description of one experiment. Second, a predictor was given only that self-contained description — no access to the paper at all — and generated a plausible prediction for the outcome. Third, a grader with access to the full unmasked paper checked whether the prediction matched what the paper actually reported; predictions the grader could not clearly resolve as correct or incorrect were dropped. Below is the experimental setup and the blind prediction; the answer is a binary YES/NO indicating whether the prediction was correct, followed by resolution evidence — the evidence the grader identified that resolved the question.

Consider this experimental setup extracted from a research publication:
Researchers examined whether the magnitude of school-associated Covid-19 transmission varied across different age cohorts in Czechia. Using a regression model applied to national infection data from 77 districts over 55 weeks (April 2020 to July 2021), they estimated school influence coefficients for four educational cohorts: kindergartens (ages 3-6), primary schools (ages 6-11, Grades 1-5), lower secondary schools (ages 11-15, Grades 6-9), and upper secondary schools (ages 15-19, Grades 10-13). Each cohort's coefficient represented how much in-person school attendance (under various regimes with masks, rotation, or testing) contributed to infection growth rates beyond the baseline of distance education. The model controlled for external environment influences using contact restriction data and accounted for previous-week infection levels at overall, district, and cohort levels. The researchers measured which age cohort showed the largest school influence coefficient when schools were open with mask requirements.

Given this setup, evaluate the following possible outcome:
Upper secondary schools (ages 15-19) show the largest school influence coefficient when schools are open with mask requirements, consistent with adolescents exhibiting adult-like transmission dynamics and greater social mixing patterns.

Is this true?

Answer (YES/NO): YES